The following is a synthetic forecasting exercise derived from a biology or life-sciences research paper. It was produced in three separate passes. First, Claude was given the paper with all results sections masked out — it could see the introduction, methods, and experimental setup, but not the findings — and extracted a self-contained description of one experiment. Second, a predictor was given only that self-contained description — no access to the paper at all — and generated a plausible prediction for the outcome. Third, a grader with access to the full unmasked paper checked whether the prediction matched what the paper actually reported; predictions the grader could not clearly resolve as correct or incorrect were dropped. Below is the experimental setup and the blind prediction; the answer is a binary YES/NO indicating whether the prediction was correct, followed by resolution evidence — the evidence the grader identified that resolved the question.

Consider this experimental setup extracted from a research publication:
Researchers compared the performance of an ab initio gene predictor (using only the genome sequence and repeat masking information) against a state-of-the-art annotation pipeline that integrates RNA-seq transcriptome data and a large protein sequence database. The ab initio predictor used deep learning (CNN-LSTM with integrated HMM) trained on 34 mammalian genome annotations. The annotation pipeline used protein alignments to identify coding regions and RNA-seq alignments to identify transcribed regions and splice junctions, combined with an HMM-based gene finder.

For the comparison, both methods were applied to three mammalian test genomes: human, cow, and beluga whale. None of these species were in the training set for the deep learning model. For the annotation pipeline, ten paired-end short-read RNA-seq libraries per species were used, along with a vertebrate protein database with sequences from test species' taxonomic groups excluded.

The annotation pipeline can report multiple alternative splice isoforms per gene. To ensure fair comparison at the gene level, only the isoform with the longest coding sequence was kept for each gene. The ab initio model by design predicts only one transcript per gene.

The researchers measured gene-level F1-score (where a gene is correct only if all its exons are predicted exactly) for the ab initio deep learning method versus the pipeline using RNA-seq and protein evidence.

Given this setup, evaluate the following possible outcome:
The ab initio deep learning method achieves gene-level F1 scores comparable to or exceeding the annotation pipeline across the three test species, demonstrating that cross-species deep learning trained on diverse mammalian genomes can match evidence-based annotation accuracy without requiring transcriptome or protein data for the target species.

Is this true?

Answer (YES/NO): YES